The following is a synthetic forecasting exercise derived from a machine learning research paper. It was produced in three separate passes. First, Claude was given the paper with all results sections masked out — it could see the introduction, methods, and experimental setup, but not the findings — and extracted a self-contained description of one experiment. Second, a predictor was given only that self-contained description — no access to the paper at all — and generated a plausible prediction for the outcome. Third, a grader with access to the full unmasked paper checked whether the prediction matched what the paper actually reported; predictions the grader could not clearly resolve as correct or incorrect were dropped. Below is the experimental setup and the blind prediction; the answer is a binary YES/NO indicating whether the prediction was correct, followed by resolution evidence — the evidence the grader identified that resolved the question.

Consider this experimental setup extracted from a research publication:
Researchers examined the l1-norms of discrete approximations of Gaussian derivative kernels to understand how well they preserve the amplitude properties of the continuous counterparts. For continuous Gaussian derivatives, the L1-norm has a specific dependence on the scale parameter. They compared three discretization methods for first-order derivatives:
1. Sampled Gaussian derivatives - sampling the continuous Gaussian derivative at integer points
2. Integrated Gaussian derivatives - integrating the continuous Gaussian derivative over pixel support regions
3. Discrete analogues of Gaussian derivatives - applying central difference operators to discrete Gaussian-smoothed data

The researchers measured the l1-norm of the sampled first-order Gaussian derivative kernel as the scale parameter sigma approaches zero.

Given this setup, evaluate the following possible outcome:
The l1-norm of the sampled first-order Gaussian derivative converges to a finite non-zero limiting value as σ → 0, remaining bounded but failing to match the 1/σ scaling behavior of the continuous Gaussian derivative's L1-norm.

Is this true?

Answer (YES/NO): NO